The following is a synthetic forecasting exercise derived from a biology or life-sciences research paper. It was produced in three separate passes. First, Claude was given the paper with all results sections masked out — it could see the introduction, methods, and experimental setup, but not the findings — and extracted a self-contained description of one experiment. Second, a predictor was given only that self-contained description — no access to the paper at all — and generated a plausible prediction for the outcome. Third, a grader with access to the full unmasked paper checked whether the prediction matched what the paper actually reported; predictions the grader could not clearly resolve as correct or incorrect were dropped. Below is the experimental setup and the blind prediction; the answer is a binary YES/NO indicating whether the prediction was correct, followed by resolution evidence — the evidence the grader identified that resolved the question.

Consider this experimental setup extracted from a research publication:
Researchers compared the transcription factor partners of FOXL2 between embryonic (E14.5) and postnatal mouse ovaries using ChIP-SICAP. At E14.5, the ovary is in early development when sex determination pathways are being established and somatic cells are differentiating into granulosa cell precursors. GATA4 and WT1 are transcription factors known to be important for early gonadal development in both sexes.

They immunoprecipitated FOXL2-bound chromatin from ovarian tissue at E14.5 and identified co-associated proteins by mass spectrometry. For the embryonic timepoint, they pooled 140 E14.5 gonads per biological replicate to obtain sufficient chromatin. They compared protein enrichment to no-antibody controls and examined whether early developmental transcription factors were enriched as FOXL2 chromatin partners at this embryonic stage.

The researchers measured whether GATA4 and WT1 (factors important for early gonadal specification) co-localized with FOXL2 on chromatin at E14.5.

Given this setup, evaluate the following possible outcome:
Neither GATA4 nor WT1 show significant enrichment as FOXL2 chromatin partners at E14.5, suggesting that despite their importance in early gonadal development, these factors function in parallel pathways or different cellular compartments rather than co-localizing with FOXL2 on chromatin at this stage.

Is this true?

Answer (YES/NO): NO